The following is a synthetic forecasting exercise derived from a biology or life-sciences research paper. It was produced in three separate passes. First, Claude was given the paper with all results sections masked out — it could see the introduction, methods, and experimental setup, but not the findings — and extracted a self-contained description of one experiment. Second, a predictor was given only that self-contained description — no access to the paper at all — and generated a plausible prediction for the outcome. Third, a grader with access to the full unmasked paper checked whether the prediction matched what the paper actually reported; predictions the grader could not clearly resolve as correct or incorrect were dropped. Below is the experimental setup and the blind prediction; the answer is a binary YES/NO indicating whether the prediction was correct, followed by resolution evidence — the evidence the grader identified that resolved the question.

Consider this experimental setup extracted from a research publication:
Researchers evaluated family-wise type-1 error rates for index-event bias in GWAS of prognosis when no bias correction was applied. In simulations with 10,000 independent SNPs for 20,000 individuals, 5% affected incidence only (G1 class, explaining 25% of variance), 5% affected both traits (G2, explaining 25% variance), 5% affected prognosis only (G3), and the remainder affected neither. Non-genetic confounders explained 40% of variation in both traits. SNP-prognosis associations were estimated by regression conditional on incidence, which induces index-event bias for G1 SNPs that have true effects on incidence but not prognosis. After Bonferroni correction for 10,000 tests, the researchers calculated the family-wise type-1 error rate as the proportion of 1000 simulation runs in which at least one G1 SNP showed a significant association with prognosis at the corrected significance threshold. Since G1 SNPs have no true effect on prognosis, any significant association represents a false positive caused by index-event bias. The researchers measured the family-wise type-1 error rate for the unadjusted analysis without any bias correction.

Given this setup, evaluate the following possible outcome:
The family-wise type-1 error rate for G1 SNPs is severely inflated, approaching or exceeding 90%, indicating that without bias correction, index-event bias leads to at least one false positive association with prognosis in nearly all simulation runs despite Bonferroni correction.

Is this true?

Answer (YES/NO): YES